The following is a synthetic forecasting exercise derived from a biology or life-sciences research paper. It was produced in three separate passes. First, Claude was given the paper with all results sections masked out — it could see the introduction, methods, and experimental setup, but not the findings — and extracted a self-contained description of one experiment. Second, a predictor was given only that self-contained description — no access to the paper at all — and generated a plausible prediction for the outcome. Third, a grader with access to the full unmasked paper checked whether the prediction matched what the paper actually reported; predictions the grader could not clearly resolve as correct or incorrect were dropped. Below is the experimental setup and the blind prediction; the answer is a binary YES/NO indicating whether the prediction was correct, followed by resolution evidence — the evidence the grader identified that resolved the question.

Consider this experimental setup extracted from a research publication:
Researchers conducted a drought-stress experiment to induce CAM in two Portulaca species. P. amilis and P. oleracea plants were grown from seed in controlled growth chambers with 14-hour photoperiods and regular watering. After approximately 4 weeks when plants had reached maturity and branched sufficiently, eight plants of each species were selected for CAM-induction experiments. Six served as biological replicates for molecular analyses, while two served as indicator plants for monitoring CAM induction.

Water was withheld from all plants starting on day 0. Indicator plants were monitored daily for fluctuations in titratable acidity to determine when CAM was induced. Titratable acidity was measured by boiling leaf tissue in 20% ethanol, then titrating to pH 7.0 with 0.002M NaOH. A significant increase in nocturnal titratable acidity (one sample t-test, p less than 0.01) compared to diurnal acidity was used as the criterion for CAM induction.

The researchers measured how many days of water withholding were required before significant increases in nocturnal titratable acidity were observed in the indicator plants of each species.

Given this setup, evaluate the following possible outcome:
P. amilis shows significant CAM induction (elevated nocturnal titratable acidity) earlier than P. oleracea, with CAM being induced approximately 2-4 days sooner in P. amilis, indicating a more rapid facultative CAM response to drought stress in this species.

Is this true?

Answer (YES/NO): NO